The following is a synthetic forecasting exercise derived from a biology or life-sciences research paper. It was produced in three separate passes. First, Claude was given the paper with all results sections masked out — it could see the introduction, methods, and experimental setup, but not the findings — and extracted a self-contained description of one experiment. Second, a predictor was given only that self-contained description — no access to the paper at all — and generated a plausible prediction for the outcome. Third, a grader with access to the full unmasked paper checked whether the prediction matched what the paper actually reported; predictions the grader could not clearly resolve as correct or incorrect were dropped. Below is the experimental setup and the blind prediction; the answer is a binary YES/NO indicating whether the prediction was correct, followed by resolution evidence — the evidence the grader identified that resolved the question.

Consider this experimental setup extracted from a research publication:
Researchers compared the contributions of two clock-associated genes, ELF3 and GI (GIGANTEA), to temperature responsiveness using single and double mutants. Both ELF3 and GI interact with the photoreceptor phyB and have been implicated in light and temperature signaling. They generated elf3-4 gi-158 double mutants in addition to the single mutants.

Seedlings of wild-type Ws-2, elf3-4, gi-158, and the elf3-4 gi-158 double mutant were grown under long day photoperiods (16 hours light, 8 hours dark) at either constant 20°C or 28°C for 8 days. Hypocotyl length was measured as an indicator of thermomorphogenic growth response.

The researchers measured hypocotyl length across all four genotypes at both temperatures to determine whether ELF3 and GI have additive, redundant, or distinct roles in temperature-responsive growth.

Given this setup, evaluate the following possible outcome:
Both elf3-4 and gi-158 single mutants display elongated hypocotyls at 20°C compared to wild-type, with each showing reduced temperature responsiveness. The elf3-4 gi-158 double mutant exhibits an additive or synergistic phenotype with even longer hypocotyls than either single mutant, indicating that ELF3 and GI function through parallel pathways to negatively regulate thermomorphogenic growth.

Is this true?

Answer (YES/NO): NO